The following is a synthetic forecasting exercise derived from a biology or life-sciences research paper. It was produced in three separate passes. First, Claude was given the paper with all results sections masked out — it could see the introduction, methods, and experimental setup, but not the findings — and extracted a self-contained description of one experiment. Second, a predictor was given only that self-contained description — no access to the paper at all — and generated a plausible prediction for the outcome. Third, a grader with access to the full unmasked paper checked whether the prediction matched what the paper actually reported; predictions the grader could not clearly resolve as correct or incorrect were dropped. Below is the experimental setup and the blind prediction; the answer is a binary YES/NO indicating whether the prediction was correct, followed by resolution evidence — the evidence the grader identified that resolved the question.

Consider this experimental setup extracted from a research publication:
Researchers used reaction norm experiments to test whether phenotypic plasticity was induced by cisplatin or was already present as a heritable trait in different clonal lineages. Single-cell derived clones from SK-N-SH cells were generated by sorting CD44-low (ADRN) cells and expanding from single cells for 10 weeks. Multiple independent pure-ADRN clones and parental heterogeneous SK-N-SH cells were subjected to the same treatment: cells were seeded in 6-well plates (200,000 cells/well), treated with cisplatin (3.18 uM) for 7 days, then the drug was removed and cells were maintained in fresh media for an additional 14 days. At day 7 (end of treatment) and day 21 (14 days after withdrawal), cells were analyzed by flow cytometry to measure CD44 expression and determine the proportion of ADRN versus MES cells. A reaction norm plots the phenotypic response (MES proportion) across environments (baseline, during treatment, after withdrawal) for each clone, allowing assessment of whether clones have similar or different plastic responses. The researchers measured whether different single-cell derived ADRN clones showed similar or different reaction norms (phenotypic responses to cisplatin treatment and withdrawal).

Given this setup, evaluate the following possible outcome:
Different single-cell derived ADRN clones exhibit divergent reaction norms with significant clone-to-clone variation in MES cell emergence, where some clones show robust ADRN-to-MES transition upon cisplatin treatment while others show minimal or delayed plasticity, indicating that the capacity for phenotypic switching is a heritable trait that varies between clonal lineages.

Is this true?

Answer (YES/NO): YES